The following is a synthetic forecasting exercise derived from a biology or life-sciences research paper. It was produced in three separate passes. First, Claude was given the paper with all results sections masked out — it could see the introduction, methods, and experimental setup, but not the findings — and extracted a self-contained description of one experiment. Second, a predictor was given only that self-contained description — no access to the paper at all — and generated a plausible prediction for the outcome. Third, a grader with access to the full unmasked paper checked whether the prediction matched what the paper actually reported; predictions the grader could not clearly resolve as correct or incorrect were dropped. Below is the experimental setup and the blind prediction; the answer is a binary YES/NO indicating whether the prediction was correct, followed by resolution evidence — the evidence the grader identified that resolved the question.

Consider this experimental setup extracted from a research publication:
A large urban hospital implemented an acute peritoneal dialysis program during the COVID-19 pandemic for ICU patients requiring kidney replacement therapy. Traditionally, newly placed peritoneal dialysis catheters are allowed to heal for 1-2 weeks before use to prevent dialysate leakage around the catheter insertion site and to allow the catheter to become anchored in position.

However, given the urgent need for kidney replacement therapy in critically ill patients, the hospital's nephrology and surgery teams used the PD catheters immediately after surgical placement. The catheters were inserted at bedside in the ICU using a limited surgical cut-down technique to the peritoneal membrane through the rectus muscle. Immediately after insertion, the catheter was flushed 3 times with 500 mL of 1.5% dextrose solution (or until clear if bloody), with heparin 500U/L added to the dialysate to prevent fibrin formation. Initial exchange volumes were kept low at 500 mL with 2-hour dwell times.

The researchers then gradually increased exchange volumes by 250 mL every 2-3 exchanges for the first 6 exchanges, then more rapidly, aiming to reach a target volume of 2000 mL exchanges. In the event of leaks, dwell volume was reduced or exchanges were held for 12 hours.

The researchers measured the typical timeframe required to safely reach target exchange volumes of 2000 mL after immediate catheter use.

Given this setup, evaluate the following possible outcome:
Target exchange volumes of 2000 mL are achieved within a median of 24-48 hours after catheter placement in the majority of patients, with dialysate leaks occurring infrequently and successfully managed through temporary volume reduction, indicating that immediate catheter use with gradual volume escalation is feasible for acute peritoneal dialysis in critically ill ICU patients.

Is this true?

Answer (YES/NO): NO